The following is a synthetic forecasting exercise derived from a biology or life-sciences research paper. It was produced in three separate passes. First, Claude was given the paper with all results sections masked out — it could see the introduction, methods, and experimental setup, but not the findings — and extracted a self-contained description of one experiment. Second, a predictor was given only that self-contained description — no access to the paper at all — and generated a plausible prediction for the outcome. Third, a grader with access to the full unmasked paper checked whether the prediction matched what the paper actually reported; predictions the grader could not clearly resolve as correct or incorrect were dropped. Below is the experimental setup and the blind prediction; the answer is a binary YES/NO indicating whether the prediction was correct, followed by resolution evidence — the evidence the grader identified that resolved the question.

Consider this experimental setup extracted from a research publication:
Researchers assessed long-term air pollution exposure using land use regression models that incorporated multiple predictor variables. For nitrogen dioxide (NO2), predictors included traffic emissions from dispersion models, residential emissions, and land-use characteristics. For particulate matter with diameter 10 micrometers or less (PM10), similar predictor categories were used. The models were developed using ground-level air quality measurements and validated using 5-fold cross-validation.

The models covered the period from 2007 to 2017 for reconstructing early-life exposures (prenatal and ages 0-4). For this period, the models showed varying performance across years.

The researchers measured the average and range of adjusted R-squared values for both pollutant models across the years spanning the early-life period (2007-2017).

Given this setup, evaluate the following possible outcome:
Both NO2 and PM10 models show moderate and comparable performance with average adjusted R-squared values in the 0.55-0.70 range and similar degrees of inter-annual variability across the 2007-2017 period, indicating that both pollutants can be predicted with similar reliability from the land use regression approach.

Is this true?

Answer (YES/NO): NO